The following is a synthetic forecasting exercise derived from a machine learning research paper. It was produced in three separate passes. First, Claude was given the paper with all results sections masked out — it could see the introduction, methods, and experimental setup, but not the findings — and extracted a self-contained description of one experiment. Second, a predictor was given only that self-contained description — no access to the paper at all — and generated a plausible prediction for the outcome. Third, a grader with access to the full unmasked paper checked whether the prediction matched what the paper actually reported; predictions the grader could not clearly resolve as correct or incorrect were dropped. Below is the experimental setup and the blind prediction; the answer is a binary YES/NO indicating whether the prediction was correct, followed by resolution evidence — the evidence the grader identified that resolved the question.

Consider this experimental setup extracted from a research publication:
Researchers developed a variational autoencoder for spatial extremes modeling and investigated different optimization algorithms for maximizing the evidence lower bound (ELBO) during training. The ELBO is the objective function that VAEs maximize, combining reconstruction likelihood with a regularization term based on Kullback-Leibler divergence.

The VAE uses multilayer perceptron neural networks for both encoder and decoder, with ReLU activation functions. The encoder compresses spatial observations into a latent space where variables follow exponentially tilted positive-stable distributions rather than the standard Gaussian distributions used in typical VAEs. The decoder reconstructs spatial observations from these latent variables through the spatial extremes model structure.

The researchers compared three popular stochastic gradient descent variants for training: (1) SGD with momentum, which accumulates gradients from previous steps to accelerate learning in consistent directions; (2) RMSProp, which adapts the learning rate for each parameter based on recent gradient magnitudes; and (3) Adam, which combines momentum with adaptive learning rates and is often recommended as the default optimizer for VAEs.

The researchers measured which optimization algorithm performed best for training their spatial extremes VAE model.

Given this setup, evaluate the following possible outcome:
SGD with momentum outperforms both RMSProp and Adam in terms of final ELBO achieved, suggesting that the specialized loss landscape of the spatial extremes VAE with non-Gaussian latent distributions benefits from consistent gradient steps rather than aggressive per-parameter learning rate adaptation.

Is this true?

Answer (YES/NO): YES